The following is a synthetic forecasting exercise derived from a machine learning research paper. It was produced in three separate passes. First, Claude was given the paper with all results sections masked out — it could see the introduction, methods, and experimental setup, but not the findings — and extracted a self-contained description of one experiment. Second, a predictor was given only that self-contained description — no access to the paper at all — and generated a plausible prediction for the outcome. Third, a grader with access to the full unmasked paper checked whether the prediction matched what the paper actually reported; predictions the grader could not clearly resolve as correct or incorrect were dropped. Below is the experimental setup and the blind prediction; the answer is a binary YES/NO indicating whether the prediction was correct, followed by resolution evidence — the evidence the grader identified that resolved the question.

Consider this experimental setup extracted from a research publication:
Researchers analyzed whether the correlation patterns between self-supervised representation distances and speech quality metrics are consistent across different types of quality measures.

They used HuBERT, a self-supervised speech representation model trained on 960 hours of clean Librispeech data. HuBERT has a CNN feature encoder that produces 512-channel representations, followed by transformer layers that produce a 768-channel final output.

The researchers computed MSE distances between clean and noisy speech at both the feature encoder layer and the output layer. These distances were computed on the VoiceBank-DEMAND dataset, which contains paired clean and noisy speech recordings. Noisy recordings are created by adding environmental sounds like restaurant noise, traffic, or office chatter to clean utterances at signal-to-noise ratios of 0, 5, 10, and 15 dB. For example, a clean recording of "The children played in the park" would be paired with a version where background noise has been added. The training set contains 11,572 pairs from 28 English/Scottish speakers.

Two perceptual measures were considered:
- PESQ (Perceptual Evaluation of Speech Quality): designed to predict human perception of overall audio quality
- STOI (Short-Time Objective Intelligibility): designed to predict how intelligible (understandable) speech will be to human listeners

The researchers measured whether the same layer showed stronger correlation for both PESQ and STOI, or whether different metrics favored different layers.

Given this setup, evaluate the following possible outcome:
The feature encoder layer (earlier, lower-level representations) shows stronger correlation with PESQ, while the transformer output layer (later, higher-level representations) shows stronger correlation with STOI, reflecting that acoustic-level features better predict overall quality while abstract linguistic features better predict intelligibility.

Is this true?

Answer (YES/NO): NO